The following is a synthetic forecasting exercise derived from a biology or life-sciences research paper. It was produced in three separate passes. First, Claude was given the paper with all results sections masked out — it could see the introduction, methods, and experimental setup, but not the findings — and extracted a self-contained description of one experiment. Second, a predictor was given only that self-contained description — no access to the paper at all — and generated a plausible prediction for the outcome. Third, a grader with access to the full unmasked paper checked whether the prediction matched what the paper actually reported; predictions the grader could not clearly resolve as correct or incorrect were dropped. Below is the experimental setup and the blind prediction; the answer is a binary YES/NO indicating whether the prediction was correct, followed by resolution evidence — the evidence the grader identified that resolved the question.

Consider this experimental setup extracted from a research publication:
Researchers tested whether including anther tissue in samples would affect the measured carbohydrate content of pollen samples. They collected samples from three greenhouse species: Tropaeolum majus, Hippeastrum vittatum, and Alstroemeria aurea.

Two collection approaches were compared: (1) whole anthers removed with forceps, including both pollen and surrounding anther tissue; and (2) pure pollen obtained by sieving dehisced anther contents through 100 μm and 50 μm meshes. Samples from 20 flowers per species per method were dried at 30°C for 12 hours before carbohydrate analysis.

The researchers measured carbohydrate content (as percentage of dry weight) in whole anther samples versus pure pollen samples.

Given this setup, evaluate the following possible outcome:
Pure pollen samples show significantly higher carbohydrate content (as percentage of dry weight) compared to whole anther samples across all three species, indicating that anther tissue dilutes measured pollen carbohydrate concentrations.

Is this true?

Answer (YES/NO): NO